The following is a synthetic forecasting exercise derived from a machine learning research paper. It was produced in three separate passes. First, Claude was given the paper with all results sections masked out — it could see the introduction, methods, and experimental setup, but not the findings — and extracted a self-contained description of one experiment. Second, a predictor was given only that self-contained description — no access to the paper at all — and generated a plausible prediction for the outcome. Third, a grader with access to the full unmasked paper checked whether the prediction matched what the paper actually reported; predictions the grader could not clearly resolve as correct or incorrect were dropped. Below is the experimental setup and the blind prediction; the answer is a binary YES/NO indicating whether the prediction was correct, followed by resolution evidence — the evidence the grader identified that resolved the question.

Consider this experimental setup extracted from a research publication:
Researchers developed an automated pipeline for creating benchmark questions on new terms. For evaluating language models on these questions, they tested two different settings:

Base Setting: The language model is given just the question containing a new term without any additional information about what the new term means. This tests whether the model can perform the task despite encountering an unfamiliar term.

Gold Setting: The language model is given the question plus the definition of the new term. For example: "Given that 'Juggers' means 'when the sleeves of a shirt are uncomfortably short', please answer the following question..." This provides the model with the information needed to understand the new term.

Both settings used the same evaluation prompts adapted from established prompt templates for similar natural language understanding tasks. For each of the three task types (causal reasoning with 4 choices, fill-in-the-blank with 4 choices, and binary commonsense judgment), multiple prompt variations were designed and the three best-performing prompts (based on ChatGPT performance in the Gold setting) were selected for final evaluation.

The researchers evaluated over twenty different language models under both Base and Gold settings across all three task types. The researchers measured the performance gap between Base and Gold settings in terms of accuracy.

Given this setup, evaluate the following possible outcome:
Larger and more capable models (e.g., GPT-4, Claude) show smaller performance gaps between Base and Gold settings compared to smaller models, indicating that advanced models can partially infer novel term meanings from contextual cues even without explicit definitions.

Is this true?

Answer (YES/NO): NO